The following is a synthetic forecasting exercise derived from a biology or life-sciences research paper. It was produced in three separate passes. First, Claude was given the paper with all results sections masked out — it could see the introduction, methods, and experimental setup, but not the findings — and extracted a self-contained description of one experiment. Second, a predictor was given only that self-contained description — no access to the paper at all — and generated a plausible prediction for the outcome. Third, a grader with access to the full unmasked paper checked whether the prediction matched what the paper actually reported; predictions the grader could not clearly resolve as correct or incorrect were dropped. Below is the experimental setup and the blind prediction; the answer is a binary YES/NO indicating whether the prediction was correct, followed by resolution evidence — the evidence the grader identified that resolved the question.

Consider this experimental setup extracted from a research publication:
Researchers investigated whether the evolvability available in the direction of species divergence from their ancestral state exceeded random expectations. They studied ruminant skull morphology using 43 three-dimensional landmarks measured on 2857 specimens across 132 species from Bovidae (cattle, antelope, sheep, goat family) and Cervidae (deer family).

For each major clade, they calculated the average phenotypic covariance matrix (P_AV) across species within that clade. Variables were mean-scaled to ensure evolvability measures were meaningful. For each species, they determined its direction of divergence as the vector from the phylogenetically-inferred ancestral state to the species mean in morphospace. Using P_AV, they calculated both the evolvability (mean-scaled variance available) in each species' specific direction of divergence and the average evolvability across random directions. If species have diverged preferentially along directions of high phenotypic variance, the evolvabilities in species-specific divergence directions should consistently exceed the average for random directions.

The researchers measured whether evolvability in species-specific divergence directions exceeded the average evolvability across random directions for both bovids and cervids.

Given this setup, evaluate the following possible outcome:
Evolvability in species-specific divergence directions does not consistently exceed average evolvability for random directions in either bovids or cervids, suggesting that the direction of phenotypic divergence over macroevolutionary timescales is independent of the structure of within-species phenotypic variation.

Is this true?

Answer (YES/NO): NO